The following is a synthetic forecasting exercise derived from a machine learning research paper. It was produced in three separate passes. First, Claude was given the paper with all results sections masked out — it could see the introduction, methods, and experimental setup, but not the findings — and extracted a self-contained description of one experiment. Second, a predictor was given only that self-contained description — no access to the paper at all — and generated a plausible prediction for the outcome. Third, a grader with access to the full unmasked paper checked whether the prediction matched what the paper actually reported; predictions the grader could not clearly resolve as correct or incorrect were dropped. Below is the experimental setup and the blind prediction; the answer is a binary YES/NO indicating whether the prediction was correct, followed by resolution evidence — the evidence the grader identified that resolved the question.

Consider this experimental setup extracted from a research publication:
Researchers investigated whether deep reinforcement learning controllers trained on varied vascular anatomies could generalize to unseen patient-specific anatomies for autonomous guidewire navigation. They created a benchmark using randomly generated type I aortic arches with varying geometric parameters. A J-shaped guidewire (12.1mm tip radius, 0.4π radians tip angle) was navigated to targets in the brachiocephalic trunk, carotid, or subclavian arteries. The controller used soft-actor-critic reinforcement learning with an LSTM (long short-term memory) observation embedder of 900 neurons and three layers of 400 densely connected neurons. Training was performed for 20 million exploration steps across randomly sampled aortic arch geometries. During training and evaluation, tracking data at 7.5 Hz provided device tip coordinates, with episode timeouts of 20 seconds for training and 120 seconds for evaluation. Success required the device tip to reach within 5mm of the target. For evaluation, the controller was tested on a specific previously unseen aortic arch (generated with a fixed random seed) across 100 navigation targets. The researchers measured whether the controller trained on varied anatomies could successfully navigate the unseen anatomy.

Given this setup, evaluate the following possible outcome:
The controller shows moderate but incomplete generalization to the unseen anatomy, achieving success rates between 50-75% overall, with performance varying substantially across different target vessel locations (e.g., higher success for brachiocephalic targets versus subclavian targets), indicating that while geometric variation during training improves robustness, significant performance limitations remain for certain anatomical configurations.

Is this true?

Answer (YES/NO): NO